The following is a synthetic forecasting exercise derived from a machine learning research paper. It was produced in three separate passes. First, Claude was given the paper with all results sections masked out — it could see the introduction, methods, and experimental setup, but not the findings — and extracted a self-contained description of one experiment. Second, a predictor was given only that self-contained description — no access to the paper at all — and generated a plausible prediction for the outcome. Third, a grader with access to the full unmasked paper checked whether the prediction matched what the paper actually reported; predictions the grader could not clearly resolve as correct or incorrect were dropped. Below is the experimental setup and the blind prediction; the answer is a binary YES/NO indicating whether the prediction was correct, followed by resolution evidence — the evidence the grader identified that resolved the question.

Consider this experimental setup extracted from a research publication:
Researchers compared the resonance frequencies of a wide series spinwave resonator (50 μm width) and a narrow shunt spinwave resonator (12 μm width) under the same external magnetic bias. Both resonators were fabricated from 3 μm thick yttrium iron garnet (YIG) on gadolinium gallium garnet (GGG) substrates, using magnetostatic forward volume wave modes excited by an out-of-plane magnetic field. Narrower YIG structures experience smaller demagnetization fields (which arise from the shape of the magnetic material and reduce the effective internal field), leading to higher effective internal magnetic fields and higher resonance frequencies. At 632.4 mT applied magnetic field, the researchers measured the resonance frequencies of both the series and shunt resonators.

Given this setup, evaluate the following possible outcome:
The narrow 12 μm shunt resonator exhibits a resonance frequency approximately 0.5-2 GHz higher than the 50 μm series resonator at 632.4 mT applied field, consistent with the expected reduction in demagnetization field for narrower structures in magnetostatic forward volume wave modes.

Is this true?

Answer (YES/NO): YES